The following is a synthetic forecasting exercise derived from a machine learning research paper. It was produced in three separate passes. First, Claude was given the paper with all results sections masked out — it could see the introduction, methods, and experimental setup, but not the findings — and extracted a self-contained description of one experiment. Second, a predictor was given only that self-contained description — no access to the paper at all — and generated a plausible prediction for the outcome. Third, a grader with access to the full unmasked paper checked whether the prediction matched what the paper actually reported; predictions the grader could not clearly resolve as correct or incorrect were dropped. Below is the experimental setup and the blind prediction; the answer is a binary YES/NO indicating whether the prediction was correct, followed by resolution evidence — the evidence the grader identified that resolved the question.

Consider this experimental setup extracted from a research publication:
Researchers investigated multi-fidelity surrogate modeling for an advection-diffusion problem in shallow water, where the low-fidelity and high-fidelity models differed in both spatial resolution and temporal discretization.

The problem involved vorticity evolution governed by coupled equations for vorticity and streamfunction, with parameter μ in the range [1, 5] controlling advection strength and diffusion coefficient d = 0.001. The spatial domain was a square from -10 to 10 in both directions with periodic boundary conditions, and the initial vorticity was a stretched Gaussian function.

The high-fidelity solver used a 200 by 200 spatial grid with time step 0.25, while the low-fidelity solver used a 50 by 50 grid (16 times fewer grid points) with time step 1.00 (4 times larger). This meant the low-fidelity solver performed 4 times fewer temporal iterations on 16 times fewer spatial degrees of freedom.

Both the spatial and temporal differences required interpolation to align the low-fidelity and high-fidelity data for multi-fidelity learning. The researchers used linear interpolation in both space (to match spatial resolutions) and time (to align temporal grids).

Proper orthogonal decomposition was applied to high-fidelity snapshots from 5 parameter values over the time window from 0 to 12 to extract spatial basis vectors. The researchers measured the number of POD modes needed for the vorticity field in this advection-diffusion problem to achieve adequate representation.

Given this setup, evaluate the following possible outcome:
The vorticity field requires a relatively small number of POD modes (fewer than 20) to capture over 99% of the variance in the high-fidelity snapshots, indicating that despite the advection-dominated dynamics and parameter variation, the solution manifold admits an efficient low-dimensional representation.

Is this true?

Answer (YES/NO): YES